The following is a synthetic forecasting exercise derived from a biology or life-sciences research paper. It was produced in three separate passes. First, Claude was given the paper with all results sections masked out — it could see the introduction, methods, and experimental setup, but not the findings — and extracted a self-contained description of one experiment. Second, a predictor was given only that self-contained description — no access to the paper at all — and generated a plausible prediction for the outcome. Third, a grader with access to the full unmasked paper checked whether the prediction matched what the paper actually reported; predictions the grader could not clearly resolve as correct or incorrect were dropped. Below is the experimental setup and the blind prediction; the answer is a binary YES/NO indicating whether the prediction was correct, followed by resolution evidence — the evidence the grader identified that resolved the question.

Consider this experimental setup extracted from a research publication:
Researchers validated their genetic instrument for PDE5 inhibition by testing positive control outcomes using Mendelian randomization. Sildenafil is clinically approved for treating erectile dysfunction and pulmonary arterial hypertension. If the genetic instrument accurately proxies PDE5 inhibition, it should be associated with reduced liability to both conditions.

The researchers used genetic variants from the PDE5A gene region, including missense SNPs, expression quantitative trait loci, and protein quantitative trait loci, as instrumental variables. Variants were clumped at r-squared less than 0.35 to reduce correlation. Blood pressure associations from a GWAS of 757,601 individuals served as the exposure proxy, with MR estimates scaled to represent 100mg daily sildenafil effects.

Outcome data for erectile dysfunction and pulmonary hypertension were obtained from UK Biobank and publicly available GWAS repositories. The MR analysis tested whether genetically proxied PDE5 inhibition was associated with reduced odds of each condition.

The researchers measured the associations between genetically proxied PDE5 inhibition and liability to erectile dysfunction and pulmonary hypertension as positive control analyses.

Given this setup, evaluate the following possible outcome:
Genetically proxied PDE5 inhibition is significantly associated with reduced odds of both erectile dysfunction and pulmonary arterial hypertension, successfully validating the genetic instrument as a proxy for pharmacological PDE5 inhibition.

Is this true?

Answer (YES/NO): YES